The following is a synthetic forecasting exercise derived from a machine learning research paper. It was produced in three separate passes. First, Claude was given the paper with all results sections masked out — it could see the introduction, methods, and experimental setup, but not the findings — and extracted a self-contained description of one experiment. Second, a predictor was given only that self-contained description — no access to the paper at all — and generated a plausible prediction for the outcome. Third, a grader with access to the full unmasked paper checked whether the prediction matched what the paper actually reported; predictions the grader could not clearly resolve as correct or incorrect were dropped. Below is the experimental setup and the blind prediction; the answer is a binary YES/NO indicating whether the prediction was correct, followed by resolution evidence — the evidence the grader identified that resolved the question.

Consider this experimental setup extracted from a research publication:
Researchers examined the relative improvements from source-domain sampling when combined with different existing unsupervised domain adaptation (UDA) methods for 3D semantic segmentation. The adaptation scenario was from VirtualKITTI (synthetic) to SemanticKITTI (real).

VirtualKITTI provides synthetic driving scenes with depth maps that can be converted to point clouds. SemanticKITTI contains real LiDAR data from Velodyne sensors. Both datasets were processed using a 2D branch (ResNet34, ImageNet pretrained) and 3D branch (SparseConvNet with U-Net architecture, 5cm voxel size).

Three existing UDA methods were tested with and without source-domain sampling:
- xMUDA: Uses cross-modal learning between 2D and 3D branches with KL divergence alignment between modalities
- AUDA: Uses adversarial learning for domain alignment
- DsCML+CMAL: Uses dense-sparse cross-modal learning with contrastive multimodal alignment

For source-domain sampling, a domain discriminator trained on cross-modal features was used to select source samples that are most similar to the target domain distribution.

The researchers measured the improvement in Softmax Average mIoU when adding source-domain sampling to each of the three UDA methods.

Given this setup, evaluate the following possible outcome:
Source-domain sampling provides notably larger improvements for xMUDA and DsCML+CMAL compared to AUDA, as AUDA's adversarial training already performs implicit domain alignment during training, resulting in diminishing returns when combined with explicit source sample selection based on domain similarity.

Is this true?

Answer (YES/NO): NO